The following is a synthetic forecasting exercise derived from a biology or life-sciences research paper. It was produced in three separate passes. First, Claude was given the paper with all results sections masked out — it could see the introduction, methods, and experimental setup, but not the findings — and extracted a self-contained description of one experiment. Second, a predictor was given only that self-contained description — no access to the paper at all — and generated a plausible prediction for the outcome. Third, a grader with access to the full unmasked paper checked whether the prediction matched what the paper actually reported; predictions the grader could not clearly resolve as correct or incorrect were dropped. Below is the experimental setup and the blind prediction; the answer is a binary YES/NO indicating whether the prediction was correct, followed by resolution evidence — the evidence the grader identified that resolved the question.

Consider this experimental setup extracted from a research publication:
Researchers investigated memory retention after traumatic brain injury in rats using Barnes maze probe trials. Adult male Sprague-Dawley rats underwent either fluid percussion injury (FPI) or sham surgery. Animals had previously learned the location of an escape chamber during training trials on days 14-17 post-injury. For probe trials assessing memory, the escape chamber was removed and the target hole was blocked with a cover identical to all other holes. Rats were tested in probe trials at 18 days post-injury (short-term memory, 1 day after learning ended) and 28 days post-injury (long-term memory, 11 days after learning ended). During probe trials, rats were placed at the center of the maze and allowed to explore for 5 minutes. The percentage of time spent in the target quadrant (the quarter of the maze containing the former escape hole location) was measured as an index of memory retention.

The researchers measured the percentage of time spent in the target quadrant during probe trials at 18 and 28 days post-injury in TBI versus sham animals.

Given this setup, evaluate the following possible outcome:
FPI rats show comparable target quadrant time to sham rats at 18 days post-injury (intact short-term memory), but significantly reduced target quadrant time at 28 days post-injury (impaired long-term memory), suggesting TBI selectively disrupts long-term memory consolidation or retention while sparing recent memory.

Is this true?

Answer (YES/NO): YES